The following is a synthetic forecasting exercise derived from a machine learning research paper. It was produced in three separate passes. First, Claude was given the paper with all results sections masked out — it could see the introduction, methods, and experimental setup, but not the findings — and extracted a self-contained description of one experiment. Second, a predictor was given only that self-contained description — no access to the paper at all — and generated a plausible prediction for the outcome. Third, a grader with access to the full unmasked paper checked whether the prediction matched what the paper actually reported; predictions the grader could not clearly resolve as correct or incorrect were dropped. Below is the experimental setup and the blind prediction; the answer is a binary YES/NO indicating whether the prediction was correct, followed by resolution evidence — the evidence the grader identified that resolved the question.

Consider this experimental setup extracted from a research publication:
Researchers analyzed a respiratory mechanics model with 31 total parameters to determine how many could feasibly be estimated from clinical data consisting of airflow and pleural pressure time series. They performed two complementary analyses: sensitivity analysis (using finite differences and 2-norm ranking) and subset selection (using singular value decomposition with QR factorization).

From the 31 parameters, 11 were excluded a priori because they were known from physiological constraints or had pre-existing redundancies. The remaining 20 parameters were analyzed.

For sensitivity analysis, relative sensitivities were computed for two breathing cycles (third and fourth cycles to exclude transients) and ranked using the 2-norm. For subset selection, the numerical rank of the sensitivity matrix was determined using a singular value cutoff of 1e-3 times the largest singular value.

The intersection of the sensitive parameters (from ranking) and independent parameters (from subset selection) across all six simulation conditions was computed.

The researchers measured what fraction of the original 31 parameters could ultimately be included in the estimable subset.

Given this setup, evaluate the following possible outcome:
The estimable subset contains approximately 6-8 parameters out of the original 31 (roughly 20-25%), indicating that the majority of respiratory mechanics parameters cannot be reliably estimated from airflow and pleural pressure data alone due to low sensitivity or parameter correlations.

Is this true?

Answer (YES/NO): YES